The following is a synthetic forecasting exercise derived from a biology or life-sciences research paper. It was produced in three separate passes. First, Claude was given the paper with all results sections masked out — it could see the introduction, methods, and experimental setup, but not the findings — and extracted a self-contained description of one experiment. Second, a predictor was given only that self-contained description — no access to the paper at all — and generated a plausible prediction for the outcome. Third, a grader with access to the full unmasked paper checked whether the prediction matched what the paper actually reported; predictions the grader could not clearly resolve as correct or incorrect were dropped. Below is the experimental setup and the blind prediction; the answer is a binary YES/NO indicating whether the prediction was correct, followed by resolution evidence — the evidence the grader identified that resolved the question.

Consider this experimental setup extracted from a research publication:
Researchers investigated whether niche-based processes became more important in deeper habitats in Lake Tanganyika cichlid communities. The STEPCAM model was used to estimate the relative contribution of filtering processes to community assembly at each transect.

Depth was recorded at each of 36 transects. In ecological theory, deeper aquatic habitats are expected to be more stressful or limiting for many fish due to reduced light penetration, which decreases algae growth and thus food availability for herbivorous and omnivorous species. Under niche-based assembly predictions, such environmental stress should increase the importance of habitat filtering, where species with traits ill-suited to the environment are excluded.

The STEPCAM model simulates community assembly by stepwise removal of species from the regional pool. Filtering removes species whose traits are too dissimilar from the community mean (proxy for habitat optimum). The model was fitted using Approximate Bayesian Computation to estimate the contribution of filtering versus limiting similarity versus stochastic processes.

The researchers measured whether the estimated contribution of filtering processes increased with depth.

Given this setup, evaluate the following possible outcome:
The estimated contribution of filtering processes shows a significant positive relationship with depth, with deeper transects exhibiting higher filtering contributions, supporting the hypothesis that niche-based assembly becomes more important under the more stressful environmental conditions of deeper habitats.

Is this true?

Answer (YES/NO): NO